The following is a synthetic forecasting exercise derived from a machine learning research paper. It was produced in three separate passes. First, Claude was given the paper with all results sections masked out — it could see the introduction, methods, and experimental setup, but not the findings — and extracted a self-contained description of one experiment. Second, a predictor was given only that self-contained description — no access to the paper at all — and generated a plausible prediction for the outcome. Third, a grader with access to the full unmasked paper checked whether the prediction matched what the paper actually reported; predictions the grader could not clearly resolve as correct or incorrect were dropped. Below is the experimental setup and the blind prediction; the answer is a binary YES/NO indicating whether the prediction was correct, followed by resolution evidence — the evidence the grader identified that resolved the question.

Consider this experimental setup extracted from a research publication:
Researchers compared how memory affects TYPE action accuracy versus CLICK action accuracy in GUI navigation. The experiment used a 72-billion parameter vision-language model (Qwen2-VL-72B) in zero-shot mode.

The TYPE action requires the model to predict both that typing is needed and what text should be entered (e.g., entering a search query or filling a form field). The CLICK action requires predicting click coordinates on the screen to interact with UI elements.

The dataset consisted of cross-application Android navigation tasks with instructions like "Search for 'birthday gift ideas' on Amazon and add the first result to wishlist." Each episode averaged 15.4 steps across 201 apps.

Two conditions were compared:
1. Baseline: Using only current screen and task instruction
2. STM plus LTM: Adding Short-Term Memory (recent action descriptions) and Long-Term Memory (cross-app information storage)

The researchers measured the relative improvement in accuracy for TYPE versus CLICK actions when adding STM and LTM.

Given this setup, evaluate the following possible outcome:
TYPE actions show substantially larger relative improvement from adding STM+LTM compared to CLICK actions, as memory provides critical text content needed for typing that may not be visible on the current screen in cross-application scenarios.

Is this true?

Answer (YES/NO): YES